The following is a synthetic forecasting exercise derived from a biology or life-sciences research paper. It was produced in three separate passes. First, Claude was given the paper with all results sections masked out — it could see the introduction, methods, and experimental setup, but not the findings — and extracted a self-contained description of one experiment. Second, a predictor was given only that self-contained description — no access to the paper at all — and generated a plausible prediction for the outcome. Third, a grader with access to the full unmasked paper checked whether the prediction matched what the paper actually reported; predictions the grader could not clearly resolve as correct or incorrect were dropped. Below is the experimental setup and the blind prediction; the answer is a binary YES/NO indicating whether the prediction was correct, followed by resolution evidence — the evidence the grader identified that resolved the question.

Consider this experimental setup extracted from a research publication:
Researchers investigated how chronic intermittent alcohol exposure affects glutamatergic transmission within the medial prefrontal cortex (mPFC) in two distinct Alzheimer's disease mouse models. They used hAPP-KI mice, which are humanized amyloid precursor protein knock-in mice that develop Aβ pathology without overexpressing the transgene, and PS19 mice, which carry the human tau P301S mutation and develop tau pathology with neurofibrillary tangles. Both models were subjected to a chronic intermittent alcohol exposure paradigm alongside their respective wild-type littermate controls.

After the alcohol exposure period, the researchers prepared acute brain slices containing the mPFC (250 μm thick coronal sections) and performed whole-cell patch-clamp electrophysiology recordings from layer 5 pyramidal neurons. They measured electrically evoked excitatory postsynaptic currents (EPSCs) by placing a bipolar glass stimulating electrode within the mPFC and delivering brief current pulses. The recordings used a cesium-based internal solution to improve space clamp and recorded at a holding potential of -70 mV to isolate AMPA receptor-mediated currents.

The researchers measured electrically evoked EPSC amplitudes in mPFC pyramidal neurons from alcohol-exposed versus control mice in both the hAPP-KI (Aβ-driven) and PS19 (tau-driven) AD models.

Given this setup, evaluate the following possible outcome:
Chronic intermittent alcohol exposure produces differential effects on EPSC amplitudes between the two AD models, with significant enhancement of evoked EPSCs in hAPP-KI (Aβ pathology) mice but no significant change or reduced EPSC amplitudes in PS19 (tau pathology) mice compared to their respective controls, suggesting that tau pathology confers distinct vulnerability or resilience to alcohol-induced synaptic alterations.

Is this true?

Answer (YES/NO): YES